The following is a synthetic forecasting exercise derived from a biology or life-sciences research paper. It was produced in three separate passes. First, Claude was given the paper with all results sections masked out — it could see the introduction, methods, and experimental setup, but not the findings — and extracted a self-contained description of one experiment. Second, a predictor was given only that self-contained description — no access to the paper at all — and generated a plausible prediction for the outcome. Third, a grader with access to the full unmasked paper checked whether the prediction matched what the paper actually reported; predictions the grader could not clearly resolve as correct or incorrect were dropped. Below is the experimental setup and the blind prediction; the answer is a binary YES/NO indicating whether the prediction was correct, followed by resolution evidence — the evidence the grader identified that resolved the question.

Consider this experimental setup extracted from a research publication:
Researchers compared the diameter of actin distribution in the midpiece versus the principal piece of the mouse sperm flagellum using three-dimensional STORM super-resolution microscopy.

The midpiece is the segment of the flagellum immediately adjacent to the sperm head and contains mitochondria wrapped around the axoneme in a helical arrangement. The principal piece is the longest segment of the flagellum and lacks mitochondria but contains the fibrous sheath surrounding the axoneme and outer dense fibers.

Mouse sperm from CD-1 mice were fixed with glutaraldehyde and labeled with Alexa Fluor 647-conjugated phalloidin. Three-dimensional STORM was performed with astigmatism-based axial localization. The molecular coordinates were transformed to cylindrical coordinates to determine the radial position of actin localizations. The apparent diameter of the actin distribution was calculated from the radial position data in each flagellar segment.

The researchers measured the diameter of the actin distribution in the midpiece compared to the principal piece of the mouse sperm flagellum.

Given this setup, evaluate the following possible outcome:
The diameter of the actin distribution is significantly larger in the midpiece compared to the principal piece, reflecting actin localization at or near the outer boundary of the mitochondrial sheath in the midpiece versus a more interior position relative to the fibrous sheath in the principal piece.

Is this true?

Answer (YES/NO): YES